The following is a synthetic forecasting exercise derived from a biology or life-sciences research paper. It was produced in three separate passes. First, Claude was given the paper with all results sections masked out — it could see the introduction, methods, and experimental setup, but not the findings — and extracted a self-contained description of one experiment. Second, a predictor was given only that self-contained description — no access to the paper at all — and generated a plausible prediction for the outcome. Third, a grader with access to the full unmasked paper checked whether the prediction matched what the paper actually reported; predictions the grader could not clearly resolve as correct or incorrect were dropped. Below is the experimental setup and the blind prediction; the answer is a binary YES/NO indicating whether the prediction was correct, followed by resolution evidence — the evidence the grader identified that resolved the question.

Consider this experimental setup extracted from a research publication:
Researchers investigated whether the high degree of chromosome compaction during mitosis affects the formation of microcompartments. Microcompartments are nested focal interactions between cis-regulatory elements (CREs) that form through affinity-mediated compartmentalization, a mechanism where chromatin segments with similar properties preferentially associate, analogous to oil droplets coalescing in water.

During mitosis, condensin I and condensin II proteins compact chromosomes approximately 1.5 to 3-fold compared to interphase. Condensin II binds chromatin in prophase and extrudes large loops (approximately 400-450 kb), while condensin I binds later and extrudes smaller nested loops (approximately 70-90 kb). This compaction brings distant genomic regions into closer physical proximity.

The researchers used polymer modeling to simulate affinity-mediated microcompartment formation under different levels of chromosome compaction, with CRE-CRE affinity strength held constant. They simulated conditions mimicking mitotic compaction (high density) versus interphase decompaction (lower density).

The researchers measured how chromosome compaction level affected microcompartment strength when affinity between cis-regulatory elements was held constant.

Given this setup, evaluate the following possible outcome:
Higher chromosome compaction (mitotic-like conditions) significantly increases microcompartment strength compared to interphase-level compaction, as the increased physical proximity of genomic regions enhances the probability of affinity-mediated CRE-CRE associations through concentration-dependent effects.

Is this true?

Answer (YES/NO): YES